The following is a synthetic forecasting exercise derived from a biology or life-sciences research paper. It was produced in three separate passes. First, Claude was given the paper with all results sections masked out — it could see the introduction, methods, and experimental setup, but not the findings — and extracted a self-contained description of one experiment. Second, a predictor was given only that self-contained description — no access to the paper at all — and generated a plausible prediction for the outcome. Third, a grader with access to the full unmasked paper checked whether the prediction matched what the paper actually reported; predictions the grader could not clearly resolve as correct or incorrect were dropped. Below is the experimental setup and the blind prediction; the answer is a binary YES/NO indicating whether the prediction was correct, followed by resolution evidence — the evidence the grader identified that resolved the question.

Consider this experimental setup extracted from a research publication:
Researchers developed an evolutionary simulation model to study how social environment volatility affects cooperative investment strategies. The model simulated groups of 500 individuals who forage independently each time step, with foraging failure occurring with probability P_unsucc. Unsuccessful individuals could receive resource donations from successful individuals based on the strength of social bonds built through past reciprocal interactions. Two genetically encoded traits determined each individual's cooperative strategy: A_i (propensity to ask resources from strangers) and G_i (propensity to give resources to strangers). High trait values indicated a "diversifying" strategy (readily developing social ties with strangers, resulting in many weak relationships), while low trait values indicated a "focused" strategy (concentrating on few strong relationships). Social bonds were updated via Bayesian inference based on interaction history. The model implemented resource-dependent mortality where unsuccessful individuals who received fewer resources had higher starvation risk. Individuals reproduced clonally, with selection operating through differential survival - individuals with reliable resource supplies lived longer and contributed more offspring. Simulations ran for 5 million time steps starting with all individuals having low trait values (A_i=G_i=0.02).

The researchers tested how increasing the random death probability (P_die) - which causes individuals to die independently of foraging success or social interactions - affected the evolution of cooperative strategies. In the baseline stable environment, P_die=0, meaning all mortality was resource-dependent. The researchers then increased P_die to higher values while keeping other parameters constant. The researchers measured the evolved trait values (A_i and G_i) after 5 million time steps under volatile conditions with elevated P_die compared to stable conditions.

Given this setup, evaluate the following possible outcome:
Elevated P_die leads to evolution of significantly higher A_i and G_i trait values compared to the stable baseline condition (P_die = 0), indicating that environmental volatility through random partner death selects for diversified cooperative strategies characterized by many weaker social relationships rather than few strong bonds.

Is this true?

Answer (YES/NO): NO